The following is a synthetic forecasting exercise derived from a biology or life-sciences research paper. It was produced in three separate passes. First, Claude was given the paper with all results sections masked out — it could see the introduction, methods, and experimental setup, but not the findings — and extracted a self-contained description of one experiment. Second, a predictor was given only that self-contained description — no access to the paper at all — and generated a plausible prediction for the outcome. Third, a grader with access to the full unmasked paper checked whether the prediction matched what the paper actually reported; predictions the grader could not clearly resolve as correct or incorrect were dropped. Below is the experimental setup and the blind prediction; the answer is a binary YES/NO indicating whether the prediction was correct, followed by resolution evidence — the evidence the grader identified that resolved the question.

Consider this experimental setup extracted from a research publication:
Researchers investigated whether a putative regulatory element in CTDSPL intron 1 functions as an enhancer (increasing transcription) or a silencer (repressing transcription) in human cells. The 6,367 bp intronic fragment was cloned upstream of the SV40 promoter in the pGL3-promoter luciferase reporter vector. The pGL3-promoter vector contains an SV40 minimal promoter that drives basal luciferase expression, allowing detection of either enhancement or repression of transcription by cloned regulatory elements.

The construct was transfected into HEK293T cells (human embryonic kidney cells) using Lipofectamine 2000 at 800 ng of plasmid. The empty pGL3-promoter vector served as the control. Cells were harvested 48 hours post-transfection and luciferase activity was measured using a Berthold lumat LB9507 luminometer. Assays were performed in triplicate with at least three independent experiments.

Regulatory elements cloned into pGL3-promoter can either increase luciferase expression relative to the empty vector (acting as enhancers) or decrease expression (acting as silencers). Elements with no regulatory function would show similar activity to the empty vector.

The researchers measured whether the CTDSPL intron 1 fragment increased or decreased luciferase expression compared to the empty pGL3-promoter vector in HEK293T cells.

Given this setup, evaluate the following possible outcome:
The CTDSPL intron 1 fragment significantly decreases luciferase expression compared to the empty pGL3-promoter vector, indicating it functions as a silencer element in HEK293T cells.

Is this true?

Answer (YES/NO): NO